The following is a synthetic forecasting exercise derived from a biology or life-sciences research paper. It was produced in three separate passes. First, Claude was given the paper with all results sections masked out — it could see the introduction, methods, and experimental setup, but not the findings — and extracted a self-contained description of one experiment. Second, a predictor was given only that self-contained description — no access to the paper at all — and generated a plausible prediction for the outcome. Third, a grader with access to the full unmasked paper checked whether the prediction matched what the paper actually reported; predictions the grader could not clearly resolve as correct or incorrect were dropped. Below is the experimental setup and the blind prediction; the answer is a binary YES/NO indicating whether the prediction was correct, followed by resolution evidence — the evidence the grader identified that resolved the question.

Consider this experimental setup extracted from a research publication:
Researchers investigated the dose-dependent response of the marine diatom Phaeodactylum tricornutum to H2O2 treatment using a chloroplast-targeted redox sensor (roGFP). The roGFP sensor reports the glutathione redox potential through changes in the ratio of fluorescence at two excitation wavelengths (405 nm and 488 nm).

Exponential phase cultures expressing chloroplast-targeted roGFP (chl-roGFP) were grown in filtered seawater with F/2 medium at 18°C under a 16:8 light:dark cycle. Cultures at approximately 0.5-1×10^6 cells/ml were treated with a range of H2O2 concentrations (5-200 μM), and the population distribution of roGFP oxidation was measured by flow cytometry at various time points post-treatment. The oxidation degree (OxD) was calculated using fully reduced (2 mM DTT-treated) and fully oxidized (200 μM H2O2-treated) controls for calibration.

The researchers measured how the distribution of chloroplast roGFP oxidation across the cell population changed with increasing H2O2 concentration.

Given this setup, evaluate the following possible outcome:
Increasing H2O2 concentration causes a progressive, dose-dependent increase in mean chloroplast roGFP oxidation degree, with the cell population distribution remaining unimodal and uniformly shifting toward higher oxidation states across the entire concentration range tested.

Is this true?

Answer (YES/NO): NO